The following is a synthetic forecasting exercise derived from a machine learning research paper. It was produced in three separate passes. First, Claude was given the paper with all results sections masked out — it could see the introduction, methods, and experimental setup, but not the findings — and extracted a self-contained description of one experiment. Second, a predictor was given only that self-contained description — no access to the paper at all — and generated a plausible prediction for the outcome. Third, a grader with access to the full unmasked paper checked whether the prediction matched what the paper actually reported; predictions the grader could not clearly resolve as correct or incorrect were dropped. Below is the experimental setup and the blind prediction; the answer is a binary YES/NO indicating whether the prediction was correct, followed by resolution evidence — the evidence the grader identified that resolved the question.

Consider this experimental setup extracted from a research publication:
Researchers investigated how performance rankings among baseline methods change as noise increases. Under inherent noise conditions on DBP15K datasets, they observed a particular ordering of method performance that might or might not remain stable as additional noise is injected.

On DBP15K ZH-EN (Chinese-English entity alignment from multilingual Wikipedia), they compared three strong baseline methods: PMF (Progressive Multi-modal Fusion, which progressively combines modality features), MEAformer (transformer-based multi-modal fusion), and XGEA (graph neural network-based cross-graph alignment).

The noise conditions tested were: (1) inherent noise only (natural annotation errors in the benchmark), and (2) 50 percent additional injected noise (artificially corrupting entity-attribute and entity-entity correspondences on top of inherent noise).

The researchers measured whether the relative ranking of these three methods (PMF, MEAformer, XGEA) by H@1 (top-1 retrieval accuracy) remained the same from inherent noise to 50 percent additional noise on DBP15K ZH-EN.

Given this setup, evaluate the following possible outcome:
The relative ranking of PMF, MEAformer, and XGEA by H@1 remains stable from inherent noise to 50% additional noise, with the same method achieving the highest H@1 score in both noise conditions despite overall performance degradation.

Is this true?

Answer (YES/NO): NO